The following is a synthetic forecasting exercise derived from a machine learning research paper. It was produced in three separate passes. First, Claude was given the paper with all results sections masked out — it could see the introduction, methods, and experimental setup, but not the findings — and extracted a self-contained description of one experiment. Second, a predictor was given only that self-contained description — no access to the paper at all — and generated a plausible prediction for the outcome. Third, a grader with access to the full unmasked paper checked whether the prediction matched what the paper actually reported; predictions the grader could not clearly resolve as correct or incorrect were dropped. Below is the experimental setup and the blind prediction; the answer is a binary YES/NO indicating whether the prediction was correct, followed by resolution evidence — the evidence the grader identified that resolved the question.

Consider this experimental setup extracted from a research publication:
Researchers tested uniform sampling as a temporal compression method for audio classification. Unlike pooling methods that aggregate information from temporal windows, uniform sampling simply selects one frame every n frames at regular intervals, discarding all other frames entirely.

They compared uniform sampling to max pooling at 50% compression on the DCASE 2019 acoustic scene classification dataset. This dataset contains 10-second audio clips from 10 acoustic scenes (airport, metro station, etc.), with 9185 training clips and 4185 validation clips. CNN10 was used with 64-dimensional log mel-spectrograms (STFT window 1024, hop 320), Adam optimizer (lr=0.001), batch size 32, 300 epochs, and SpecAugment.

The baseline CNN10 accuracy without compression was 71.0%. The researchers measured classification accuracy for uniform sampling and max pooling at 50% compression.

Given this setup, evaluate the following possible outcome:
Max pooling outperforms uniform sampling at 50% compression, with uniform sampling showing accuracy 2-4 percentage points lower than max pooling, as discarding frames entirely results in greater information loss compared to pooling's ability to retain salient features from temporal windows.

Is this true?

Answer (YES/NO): NO